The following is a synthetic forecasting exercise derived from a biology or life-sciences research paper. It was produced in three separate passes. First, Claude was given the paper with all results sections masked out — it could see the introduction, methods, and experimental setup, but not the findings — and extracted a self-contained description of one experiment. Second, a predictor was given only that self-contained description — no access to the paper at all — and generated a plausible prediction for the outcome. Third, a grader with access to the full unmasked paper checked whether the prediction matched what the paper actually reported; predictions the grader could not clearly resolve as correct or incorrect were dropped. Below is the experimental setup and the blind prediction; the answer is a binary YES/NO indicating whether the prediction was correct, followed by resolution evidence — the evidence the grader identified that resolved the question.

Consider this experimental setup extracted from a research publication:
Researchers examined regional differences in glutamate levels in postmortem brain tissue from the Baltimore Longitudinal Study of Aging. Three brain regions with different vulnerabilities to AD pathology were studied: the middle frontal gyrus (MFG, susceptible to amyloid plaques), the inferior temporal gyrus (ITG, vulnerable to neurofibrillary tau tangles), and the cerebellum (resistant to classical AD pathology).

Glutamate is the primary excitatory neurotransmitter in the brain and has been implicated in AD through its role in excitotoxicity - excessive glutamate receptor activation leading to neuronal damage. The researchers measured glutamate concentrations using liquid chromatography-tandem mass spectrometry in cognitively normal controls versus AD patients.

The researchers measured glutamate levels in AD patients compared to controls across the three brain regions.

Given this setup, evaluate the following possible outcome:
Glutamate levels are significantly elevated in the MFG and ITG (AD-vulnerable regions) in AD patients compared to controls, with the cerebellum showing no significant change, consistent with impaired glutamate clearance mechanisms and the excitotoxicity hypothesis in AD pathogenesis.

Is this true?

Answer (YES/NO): NO